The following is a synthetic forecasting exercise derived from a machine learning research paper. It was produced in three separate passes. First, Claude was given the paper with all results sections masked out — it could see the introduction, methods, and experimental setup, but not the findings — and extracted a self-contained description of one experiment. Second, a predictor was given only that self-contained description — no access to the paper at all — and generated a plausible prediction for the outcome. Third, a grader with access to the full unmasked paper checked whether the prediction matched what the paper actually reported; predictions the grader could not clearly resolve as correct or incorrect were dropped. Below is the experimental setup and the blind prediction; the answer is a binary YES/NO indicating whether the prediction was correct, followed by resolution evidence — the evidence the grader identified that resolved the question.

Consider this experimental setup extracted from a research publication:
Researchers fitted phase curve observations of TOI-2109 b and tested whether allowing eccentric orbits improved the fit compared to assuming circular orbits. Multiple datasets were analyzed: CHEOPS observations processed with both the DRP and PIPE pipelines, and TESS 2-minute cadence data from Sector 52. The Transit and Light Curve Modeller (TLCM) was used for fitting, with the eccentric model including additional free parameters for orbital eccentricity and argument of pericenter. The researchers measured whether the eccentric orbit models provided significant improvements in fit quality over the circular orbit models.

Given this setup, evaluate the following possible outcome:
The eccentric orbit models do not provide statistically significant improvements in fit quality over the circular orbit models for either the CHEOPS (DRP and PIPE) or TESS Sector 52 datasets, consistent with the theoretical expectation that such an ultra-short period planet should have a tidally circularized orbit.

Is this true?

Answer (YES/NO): YES